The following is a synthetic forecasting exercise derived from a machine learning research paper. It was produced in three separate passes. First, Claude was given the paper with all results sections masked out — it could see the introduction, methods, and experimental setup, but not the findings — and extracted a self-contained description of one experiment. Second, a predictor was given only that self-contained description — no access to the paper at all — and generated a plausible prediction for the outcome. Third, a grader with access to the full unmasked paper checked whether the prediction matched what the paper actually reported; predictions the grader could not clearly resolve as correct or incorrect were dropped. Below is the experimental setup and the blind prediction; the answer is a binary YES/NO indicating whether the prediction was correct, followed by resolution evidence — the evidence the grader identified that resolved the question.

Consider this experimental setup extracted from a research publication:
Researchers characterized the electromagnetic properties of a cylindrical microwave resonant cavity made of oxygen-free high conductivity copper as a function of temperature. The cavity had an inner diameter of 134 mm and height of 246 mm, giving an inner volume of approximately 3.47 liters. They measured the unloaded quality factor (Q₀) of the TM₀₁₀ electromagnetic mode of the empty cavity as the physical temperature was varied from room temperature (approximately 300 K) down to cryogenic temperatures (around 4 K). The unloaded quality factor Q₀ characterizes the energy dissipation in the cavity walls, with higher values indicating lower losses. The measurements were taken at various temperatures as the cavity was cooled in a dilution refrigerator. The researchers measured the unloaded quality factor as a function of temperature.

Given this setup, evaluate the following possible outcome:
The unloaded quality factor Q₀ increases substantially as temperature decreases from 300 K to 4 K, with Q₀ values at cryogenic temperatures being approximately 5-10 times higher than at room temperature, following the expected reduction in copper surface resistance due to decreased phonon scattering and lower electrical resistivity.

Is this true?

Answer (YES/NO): NO